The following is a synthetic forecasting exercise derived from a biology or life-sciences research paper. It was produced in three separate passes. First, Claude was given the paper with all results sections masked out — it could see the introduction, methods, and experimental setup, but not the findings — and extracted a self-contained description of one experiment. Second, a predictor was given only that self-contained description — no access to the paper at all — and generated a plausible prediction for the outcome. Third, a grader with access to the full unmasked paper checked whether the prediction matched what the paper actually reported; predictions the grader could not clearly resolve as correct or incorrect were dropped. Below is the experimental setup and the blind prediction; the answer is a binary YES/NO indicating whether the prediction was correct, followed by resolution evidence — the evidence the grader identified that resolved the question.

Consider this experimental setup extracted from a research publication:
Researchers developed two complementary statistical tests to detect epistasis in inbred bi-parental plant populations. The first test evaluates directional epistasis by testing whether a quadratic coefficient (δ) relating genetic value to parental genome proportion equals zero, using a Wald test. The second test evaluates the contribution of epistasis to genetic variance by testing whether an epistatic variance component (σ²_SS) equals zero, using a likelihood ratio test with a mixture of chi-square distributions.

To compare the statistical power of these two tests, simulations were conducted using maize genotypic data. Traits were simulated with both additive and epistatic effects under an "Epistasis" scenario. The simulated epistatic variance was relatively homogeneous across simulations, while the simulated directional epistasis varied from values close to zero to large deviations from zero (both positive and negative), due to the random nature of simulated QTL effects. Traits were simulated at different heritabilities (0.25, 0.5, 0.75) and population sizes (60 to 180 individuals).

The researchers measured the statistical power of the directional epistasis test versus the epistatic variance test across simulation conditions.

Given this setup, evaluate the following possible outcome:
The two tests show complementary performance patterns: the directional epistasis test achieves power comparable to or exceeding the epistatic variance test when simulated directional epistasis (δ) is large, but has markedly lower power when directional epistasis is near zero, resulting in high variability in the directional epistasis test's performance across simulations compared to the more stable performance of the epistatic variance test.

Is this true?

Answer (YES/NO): NO